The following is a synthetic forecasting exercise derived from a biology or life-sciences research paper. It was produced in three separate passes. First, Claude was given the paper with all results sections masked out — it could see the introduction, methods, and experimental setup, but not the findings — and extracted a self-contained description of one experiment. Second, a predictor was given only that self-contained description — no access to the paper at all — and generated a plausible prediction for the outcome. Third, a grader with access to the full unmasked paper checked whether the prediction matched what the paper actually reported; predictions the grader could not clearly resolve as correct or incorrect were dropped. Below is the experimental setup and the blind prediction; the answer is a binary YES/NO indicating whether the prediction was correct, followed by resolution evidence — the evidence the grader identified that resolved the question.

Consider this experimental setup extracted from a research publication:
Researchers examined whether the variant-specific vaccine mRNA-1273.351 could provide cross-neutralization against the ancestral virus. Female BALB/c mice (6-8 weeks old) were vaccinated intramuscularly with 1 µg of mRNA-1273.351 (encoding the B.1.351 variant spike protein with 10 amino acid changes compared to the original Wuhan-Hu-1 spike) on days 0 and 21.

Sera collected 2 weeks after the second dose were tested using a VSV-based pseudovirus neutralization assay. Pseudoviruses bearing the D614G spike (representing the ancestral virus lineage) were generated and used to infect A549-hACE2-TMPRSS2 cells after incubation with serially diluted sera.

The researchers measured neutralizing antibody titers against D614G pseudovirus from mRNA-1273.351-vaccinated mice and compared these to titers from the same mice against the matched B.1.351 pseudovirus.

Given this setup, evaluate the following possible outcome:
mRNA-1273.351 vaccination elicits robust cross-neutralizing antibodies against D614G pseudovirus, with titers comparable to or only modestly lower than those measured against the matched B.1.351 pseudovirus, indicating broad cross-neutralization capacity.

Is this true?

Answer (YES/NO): NO